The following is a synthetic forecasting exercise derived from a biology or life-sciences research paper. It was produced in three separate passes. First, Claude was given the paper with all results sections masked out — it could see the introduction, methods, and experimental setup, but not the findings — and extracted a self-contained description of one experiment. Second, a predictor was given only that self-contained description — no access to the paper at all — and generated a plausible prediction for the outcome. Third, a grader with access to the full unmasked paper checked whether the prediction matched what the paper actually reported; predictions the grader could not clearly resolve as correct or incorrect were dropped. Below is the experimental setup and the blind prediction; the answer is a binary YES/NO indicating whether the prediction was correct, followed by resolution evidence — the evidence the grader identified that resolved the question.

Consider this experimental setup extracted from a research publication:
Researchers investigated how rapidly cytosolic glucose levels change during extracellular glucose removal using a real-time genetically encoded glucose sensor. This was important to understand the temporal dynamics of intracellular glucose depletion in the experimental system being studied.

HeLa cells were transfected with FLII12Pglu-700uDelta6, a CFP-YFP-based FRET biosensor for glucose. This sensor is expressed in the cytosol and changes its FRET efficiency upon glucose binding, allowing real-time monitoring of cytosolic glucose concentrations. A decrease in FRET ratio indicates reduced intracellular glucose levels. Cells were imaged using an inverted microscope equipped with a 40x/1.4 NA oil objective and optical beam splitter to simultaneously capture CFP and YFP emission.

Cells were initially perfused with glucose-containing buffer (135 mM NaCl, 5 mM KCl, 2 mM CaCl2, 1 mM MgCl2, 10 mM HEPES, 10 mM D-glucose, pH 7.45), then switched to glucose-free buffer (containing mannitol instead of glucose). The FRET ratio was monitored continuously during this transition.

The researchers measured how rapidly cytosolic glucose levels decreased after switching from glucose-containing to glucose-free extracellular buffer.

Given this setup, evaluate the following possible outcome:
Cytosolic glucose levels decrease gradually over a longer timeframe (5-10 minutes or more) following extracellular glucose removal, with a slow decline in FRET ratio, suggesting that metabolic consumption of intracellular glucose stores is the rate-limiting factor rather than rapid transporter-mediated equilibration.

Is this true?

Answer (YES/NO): NO